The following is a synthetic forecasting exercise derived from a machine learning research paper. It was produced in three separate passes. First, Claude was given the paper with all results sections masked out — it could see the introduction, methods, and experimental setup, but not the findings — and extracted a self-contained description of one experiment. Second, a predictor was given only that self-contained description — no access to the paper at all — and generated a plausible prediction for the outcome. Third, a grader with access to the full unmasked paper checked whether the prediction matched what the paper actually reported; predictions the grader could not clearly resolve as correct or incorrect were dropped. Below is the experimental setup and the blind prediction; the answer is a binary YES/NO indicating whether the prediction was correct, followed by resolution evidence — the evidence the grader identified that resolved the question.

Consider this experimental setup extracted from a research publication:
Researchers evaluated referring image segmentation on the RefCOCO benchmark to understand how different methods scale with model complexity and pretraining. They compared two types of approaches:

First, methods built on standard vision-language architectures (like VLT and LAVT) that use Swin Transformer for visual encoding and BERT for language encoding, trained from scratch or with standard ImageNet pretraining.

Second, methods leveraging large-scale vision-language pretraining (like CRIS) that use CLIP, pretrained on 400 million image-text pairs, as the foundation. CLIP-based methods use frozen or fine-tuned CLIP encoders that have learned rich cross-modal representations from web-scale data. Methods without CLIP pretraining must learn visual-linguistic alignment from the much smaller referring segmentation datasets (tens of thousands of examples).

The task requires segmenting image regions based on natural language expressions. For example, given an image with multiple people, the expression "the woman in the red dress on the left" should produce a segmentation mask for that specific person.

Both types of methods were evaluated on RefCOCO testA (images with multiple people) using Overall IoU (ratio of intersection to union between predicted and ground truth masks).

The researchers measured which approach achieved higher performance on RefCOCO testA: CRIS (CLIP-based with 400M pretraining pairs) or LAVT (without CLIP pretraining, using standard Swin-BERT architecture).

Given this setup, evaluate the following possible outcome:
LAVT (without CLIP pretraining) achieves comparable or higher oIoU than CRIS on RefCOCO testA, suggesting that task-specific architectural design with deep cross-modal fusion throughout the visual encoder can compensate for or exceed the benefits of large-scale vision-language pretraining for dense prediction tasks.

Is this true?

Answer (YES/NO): YES